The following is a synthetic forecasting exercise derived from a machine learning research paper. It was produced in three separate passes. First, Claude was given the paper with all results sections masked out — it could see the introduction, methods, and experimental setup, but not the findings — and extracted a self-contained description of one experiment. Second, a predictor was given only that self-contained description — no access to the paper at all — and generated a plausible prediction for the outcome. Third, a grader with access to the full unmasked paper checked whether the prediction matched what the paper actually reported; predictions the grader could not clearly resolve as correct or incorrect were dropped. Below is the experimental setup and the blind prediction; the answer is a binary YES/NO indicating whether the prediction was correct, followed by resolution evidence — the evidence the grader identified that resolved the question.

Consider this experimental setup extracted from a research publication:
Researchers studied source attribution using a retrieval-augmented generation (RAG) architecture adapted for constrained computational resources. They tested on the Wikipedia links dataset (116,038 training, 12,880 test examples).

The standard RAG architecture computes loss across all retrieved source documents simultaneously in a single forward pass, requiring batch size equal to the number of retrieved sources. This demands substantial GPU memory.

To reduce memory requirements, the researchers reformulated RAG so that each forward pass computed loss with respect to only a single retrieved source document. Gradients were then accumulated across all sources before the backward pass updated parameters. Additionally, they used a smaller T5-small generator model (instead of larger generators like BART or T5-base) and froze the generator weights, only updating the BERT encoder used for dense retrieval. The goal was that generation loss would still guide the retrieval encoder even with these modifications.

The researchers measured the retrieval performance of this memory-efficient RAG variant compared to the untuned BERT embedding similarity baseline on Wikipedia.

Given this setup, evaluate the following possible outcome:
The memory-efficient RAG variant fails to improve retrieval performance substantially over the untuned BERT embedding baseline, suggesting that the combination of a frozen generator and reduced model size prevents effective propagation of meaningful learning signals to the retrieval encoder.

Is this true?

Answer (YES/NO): YES